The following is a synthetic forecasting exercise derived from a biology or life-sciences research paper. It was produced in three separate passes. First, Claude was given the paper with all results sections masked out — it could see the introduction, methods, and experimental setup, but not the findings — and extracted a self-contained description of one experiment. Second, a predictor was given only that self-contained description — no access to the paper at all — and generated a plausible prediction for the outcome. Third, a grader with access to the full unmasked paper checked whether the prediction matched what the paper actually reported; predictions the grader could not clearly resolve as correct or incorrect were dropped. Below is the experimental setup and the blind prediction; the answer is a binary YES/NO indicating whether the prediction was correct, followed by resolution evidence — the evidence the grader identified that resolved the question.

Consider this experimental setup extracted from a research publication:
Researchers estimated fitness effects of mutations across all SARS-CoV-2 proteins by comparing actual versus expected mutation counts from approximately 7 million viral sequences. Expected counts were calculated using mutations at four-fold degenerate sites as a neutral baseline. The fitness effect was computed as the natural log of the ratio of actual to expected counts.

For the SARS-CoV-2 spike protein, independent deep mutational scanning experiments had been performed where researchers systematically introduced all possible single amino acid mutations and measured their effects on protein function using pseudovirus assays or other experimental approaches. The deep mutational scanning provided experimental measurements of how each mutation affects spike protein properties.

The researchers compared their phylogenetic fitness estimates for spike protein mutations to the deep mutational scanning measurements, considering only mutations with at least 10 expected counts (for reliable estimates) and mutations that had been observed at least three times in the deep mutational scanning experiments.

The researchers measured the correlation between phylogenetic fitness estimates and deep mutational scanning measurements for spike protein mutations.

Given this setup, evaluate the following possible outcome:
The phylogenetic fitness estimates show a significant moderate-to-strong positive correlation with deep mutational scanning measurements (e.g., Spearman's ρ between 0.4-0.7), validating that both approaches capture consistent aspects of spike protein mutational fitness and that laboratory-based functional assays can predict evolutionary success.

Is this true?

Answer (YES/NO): YES